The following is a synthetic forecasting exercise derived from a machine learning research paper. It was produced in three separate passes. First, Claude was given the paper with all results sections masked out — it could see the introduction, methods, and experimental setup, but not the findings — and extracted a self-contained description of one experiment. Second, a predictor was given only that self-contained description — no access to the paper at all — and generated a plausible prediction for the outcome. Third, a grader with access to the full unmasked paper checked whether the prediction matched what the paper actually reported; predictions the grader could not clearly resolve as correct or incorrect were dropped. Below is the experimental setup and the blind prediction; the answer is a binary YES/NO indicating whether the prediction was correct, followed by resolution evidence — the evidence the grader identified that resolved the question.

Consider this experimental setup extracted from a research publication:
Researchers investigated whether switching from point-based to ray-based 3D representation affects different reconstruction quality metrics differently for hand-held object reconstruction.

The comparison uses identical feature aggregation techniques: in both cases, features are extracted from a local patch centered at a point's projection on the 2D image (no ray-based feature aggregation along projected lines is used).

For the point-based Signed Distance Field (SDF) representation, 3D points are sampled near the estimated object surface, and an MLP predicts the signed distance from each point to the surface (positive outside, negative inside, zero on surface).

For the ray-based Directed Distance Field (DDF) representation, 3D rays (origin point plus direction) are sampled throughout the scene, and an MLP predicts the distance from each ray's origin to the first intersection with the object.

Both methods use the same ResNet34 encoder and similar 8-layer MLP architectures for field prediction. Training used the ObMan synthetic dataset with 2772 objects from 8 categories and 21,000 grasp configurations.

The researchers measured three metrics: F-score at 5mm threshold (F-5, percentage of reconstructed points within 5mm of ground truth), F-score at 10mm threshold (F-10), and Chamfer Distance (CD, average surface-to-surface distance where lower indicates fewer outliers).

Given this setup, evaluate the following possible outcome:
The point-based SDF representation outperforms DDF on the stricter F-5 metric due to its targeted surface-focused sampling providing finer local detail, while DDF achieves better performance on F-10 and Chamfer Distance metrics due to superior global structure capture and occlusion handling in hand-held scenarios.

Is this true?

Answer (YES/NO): NO